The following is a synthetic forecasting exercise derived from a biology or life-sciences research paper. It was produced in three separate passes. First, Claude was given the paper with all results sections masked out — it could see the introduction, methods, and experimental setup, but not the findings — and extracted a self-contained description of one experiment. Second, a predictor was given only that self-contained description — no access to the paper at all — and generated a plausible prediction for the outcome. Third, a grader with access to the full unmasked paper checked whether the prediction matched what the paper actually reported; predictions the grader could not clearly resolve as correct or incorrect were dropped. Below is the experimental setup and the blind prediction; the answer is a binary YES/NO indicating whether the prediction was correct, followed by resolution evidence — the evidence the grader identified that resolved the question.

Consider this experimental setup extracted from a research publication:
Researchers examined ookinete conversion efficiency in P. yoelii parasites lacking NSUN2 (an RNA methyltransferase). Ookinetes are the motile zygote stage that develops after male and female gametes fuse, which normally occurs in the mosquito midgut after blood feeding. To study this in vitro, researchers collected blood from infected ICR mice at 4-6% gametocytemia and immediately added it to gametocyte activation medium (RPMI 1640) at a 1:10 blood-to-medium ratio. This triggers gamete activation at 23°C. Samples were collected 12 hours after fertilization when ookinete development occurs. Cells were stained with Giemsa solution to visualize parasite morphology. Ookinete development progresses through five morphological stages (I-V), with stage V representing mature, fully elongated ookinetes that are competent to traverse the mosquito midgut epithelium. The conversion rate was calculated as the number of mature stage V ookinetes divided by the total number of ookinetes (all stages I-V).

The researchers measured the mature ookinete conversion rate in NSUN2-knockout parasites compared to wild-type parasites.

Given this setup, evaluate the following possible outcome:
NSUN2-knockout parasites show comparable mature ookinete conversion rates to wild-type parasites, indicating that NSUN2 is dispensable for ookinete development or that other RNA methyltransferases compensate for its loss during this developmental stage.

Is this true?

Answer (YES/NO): NO